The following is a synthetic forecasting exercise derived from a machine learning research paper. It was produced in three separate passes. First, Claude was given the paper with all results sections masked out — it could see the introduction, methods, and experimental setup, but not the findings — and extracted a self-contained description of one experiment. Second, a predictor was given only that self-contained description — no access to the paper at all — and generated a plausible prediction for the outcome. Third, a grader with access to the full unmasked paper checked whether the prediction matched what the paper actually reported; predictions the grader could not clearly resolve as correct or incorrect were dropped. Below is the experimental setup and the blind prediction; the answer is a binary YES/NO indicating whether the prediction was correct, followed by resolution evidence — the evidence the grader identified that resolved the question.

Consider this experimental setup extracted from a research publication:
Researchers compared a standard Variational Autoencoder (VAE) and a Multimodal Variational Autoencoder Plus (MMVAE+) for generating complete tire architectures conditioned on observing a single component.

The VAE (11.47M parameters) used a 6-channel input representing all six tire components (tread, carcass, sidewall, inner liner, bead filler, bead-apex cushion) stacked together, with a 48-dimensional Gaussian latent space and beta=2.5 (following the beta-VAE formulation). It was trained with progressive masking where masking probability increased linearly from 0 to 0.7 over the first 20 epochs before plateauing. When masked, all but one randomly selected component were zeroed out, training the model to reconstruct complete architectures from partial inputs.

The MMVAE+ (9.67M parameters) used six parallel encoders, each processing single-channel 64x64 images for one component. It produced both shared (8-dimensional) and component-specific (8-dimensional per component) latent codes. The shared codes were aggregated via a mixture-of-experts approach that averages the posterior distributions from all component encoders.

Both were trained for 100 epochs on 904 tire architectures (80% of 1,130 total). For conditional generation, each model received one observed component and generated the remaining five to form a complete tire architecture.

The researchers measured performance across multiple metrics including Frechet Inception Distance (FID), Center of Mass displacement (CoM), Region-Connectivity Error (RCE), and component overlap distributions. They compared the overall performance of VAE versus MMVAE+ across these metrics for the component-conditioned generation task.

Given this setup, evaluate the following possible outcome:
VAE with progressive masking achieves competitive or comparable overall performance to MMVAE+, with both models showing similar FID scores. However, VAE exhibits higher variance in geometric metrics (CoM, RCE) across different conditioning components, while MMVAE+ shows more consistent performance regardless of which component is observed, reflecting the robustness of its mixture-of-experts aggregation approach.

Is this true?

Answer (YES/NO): NO